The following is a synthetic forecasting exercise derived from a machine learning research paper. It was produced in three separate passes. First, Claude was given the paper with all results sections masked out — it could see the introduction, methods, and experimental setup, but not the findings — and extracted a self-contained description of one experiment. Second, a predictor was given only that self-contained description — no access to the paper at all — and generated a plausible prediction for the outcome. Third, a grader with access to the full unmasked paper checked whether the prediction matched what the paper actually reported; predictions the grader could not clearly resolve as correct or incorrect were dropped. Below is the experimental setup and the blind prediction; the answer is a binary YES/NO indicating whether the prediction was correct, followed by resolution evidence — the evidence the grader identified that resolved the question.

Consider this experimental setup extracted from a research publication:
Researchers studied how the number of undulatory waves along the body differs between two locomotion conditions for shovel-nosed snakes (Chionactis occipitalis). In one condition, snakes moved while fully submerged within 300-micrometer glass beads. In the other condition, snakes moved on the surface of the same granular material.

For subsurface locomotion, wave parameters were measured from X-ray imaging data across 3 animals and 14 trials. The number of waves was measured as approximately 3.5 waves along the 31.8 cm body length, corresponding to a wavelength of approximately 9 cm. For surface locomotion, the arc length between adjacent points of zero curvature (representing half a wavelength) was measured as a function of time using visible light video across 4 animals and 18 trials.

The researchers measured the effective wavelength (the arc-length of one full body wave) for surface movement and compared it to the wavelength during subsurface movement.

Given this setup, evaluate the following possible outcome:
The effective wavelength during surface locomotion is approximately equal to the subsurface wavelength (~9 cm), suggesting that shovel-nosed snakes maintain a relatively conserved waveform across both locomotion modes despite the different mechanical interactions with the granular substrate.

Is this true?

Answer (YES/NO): NO